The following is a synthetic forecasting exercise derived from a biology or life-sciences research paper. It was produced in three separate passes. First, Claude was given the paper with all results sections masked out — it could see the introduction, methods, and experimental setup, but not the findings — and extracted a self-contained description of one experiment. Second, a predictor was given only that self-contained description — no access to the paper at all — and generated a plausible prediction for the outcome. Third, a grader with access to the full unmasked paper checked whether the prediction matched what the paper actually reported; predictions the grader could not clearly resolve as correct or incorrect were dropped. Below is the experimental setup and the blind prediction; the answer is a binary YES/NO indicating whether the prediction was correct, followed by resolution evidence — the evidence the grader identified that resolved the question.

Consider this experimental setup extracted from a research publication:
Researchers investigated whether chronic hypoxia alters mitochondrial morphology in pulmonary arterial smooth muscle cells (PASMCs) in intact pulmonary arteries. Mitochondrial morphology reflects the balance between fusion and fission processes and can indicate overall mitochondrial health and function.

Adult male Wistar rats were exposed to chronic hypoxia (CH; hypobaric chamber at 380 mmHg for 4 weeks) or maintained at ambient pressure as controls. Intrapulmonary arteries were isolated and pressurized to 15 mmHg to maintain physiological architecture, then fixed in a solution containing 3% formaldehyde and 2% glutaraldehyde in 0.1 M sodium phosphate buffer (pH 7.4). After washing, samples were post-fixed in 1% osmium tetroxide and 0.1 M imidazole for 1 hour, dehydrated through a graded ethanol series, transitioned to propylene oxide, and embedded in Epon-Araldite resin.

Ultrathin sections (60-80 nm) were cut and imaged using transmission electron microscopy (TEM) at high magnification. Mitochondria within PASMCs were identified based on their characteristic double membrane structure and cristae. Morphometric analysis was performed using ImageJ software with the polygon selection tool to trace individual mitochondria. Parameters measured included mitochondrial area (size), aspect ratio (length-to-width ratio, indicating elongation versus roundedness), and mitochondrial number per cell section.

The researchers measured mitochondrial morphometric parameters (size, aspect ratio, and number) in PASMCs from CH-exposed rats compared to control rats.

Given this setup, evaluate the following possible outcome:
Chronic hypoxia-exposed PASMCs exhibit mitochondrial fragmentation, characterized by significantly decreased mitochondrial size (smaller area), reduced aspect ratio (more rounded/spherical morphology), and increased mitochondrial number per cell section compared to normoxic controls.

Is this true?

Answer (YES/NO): NO